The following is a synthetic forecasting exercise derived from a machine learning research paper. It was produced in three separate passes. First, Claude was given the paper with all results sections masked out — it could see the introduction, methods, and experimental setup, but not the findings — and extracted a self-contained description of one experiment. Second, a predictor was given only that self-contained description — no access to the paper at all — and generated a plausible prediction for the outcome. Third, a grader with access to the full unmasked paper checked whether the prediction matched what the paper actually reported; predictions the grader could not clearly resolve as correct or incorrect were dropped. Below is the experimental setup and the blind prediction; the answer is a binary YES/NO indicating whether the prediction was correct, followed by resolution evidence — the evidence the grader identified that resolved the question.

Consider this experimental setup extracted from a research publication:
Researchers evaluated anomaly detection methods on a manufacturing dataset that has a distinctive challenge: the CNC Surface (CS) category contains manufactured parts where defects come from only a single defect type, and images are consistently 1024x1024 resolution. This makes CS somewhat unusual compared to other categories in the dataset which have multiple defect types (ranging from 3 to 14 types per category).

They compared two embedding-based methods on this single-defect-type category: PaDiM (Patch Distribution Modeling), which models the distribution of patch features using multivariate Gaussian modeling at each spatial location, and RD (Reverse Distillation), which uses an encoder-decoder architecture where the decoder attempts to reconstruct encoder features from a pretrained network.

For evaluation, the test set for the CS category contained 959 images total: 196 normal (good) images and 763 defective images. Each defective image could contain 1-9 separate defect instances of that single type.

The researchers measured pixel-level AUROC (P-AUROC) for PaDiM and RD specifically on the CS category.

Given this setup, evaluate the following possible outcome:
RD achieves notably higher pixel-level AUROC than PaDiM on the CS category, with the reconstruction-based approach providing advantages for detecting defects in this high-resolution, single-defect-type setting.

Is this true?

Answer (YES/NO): NO